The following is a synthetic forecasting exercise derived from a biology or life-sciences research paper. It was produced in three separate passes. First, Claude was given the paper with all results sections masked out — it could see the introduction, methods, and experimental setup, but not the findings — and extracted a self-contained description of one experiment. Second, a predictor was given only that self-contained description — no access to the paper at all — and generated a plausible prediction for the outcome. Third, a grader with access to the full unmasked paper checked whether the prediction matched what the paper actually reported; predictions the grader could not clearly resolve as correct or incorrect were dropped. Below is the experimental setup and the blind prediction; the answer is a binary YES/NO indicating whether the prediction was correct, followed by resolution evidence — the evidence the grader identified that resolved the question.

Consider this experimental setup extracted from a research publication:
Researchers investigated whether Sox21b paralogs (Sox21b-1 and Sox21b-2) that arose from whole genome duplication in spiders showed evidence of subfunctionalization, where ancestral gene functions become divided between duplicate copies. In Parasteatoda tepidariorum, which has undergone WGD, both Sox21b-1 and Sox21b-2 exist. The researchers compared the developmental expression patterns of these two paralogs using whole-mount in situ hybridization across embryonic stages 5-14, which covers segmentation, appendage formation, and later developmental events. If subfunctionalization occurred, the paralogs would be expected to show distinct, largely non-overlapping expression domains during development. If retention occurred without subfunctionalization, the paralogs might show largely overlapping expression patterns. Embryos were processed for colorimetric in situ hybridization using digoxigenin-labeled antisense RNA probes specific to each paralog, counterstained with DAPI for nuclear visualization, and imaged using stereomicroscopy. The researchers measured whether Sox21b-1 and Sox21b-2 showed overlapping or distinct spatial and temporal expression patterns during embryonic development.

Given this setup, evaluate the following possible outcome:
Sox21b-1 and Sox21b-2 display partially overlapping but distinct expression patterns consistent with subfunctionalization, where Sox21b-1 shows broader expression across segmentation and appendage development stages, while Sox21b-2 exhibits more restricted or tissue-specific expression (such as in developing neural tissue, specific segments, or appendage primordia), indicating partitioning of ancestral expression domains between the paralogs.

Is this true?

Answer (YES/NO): YES